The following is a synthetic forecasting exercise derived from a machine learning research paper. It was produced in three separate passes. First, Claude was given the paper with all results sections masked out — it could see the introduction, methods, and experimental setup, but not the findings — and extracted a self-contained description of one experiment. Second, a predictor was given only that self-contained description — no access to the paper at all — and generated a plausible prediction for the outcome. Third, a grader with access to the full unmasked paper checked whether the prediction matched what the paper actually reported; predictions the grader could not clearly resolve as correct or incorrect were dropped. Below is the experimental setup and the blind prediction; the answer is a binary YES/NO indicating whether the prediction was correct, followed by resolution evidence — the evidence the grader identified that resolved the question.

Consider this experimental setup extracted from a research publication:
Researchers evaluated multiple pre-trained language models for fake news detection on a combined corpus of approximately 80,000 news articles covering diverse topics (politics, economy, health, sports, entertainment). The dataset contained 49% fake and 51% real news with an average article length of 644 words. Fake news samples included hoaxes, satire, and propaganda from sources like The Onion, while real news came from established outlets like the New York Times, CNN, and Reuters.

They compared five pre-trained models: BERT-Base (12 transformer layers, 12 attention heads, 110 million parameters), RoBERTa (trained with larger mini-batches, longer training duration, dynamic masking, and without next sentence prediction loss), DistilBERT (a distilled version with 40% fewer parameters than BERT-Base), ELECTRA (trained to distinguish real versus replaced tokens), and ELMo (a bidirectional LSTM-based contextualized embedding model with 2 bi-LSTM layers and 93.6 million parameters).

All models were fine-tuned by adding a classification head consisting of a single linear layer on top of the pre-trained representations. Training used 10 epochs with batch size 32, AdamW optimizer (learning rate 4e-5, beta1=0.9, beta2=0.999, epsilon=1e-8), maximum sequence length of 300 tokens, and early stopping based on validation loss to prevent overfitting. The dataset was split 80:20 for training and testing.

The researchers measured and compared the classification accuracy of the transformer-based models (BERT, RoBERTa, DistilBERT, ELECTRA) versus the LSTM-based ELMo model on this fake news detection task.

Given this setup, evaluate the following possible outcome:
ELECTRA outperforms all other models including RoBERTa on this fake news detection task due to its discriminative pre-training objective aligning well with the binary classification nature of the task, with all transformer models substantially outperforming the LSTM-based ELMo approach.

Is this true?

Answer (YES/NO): NO